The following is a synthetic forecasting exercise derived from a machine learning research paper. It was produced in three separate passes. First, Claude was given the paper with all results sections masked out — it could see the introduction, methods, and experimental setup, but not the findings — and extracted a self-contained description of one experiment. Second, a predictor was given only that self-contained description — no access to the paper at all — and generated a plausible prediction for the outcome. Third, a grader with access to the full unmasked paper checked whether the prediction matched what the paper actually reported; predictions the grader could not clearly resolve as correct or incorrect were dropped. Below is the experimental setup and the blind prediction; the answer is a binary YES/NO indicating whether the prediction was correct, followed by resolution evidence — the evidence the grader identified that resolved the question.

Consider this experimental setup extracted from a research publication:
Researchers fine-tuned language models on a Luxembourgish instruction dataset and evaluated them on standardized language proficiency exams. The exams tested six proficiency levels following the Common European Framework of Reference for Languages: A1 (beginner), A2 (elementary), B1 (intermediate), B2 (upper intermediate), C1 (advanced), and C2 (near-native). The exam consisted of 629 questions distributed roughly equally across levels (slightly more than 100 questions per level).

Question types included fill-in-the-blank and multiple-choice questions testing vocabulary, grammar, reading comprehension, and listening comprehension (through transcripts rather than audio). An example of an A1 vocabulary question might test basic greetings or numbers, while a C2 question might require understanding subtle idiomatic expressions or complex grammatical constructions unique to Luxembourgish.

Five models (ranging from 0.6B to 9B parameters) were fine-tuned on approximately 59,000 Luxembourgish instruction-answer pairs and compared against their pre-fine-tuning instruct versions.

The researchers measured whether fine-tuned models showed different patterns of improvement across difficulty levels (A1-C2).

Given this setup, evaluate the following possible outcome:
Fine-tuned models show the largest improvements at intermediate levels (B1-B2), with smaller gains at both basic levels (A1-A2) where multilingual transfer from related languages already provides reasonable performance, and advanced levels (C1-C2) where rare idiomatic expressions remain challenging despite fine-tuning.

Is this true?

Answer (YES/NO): NO